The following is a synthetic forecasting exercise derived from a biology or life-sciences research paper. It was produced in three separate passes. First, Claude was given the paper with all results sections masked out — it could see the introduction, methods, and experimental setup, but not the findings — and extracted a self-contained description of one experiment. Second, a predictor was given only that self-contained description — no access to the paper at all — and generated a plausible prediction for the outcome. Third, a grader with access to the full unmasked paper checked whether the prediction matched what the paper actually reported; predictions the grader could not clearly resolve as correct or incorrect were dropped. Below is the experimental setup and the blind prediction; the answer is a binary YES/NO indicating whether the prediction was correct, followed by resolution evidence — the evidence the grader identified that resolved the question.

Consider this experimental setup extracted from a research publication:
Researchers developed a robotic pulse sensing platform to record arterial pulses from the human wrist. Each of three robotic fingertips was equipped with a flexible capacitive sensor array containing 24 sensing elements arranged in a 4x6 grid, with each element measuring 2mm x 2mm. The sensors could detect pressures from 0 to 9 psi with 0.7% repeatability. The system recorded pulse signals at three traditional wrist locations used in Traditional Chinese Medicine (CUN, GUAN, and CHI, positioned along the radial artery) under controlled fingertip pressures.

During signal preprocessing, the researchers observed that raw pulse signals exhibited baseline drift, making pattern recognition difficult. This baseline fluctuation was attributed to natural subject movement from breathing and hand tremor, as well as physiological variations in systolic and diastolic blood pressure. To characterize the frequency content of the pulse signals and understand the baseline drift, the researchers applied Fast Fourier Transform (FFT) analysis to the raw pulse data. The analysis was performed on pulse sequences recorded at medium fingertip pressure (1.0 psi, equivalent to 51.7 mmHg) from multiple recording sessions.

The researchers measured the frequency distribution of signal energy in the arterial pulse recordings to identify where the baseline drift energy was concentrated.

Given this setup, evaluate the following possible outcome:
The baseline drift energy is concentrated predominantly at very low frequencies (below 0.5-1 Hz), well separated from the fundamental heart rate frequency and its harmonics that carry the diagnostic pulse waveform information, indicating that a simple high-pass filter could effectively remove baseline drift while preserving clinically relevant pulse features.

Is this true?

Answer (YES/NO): NO